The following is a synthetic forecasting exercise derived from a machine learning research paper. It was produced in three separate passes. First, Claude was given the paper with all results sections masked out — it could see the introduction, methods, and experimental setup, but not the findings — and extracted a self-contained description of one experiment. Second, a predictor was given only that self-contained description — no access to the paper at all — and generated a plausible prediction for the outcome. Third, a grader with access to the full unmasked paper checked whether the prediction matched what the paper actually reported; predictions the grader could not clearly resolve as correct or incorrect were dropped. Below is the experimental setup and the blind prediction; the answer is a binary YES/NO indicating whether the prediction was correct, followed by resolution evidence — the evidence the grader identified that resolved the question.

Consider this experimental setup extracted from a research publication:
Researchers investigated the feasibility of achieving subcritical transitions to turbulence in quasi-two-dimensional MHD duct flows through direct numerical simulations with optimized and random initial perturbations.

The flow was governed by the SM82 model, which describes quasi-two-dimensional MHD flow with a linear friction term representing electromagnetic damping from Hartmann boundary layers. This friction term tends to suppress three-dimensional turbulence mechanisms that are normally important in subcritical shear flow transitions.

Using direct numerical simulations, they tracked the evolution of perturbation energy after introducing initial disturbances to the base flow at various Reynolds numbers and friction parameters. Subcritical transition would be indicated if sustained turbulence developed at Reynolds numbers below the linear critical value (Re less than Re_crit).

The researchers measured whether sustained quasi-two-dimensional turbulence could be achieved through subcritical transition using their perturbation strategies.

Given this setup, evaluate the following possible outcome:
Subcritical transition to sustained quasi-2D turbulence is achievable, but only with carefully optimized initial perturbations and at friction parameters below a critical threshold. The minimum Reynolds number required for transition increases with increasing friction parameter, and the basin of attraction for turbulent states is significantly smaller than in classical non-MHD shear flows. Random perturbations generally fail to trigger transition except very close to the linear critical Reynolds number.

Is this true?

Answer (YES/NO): NO